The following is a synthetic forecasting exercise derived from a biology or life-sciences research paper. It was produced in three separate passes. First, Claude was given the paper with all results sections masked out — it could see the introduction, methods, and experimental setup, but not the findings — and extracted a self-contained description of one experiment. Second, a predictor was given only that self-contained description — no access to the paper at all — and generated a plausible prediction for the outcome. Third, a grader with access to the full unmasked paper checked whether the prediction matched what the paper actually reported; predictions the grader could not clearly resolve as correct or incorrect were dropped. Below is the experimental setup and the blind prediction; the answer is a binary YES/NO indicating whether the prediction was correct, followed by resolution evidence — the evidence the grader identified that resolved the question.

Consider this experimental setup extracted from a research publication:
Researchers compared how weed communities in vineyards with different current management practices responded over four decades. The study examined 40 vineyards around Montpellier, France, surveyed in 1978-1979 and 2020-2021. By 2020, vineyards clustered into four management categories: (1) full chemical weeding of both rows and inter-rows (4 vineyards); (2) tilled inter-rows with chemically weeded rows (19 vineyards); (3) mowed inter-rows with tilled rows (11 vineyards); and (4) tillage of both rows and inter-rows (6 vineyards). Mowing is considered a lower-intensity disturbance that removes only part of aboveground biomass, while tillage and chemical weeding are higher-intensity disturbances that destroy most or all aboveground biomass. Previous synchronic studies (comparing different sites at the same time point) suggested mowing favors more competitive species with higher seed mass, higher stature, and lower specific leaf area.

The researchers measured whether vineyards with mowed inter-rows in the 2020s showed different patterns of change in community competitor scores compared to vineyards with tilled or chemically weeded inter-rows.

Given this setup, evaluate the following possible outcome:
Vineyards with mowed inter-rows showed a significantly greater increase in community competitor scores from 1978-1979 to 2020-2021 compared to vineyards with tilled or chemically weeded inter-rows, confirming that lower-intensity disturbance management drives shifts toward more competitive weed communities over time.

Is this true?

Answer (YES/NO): NO